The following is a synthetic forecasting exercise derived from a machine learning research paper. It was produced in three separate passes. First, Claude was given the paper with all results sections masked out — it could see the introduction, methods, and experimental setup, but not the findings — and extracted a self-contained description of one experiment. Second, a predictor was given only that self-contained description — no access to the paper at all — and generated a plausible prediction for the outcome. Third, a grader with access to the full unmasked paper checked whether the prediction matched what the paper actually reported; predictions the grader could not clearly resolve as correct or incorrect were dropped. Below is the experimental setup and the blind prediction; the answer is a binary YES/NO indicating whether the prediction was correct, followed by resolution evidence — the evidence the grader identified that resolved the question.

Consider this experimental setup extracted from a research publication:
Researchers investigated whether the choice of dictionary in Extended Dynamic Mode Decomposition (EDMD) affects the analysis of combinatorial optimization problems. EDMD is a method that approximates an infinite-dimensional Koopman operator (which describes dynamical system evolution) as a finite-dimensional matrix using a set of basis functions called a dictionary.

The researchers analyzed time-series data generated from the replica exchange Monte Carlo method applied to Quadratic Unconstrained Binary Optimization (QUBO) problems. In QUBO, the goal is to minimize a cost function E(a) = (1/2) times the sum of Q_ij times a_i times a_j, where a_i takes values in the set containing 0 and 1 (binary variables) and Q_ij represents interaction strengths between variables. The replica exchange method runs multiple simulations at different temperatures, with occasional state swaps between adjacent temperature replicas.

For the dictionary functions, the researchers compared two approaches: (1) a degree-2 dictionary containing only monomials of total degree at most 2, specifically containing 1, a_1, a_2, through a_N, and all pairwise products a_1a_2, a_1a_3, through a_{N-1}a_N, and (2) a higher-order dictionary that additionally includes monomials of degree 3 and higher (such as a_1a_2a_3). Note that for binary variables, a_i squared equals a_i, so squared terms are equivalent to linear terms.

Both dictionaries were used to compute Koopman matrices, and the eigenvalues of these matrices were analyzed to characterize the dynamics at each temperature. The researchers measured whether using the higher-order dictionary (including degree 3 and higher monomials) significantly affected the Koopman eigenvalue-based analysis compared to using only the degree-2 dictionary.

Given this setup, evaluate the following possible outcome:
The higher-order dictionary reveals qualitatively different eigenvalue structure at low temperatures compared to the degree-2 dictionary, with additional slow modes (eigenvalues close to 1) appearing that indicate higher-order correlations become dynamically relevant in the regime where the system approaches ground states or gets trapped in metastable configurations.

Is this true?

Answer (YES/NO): NO